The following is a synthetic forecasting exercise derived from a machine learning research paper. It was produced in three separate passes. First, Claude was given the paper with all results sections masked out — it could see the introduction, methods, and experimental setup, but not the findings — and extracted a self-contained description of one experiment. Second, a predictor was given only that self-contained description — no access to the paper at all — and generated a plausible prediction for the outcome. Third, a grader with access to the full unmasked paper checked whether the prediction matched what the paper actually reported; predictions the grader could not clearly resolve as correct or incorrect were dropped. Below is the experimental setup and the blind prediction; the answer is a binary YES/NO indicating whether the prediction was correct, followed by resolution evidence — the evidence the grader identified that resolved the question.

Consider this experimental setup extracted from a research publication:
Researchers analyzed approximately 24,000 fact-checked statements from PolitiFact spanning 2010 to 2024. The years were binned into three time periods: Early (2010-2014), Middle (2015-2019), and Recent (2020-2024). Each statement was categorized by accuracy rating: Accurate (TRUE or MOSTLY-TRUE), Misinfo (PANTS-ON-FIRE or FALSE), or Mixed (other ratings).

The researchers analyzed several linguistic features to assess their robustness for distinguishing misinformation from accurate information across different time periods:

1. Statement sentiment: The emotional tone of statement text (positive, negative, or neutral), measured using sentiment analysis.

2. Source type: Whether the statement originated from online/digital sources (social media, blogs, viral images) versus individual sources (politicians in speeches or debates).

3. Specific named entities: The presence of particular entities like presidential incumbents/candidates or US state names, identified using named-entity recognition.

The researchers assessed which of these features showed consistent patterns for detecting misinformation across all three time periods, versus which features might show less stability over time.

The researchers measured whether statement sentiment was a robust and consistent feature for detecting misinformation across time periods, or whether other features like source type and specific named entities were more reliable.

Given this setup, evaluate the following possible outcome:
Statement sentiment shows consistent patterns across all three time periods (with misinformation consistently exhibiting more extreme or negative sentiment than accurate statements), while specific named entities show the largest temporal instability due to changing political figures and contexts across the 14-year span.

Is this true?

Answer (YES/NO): NO